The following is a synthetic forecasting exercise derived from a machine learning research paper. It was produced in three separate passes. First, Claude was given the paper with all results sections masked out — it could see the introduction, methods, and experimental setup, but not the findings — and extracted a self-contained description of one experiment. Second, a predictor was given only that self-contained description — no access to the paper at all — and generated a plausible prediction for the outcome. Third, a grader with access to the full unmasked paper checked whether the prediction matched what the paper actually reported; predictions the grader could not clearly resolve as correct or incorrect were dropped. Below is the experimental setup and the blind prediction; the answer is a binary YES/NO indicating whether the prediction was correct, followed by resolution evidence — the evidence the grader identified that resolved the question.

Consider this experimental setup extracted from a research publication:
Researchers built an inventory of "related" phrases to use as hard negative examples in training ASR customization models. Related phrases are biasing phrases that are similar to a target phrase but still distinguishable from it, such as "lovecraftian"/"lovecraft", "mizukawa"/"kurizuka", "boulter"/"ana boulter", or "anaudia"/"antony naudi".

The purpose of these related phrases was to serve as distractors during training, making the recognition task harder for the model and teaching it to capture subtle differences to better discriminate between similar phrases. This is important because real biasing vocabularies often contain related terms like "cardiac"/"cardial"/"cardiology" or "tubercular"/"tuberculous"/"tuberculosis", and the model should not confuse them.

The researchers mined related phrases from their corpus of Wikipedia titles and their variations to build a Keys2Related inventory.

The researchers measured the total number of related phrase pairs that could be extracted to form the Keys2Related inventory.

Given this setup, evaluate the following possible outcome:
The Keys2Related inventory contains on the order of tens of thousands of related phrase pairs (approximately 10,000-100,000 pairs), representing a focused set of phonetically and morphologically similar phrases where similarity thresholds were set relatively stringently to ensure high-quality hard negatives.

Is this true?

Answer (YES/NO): NO